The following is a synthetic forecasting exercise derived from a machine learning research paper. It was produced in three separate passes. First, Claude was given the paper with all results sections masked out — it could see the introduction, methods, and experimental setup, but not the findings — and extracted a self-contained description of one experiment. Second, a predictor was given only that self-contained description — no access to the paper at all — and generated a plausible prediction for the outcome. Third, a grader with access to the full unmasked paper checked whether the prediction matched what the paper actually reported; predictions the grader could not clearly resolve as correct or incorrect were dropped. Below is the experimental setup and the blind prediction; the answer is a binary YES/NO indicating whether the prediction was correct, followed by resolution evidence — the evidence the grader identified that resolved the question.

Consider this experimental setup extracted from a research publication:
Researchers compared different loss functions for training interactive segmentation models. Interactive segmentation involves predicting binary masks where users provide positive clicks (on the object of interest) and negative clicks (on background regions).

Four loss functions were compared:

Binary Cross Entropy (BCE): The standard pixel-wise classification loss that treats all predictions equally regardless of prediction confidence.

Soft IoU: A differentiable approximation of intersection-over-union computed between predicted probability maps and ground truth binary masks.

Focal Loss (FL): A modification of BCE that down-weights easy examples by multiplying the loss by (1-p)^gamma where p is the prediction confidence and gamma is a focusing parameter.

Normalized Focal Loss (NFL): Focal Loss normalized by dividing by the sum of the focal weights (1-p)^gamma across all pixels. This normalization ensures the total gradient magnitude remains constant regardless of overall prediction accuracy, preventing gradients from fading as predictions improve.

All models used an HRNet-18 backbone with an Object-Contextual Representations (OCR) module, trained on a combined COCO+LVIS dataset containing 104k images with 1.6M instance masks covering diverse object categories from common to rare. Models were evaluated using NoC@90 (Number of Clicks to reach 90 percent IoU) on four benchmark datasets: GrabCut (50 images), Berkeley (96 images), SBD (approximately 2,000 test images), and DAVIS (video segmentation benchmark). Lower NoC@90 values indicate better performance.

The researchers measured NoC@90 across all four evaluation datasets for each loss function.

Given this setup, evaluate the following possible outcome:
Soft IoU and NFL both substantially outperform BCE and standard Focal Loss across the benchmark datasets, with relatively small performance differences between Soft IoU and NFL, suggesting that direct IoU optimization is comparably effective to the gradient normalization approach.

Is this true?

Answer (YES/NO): NO